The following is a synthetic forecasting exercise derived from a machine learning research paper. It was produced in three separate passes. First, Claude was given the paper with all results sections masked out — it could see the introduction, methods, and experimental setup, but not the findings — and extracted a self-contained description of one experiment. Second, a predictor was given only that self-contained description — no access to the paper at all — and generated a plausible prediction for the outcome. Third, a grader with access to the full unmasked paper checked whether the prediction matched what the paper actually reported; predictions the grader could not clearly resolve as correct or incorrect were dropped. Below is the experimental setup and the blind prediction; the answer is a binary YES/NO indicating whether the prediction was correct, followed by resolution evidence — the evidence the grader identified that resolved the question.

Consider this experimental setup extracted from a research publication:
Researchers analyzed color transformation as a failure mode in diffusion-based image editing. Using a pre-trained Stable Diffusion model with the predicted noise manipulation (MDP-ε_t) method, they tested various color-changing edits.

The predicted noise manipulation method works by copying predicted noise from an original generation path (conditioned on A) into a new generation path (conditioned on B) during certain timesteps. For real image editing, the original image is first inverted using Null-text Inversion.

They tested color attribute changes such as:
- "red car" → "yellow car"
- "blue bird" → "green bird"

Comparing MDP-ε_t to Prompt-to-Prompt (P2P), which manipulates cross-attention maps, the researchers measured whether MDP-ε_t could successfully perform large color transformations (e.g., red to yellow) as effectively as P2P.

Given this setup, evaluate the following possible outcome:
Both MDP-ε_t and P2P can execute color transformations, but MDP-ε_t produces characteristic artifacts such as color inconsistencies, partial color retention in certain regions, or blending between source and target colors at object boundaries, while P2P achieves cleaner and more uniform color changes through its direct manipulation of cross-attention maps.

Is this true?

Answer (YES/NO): NO